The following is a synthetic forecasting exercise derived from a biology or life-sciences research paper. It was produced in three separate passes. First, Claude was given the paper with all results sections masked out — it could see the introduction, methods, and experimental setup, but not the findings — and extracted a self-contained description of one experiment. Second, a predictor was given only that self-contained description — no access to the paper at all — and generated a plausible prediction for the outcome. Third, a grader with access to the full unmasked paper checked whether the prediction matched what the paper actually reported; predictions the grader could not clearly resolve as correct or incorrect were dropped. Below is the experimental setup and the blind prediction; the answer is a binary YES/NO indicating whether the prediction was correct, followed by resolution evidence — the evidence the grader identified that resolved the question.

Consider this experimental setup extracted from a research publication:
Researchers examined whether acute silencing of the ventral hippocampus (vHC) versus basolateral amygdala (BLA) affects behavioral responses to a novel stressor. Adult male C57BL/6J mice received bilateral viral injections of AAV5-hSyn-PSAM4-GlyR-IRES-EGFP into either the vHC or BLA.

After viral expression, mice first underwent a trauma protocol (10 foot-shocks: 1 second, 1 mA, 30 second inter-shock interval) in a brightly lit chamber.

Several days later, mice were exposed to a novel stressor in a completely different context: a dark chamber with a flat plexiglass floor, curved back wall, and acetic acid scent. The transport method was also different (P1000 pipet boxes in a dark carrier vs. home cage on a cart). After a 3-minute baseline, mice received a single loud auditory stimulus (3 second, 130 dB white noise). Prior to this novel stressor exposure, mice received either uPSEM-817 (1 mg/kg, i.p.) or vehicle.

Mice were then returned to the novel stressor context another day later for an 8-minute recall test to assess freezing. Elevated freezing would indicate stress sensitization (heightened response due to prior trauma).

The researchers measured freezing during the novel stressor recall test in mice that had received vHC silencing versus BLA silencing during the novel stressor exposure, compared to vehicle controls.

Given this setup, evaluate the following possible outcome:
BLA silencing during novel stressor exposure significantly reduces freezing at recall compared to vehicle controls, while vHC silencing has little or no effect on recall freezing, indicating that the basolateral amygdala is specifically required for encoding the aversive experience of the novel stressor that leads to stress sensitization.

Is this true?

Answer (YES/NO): YES